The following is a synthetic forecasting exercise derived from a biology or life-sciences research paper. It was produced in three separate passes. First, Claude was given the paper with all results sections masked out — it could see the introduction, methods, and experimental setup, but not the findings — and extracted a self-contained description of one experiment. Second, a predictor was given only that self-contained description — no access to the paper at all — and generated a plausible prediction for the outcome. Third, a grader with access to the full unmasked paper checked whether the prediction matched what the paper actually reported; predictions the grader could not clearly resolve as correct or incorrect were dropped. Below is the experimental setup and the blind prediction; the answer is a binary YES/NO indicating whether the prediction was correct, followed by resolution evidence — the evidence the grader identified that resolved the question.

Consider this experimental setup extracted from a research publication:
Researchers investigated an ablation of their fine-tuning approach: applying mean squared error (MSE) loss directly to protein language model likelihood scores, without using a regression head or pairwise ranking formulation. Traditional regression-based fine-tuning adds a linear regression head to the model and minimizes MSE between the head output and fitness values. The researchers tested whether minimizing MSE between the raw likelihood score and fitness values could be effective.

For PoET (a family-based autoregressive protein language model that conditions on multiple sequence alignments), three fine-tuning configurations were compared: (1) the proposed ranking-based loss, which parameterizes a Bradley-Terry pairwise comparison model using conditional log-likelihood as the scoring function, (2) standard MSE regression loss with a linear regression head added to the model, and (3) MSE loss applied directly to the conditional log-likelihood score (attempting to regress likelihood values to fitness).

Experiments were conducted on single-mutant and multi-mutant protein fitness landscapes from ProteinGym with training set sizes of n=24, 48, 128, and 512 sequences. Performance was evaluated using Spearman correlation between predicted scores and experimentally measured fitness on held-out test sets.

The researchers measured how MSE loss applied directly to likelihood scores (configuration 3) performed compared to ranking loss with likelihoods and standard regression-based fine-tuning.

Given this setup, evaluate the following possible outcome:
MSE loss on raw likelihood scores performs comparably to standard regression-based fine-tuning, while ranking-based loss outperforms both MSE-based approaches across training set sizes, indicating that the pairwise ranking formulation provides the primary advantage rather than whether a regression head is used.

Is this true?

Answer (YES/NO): NO